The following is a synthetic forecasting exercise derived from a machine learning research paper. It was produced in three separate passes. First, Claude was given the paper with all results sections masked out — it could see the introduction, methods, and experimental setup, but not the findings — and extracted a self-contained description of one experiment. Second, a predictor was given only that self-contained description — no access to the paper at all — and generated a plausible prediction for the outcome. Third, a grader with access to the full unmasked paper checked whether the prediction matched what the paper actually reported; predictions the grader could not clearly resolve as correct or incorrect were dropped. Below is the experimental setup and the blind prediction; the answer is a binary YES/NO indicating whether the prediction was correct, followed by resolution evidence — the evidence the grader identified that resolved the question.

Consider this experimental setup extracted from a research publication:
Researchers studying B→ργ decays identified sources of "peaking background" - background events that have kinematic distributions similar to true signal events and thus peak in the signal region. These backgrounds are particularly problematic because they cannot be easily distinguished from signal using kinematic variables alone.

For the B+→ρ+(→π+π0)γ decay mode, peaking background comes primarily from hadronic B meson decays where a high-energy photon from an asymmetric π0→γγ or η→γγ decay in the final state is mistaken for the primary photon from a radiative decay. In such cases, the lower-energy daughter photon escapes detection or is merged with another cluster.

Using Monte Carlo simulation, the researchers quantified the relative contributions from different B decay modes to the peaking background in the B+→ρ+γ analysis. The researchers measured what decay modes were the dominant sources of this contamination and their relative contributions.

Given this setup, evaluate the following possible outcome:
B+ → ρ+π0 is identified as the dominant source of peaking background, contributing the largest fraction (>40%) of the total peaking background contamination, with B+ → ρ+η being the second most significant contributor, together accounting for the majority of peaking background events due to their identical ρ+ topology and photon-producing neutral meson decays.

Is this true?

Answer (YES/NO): NO